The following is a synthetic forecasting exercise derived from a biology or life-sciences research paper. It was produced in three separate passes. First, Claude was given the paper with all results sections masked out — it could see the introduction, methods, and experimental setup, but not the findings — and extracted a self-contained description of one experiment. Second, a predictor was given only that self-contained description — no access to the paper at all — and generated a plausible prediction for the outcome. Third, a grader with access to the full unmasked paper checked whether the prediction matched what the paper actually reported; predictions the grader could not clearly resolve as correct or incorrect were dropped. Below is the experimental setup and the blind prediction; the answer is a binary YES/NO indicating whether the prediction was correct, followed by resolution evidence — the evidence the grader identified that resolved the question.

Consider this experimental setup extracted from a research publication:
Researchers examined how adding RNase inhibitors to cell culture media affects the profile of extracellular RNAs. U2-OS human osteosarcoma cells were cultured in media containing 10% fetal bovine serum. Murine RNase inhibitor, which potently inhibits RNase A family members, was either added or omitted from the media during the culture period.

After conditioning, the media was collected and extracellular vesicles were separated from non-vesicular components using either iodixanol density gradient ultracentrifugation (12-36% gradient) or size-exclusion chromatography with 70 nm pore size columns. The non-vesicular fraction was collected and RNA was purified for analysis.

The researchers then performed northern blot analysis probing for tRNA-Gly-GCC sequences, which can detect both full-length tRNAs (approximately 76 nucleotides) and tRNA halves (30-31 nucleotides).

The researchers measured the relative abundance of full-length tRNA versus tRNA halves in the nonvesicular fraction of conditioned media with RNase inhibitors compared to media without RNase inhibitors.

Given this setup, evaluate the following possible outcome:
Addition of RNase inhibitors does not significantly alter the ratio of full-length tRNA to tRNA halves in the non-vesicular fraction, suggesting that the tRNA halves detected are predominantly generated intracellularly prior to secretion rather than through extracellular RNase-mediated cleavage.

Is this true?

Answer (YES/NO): NO